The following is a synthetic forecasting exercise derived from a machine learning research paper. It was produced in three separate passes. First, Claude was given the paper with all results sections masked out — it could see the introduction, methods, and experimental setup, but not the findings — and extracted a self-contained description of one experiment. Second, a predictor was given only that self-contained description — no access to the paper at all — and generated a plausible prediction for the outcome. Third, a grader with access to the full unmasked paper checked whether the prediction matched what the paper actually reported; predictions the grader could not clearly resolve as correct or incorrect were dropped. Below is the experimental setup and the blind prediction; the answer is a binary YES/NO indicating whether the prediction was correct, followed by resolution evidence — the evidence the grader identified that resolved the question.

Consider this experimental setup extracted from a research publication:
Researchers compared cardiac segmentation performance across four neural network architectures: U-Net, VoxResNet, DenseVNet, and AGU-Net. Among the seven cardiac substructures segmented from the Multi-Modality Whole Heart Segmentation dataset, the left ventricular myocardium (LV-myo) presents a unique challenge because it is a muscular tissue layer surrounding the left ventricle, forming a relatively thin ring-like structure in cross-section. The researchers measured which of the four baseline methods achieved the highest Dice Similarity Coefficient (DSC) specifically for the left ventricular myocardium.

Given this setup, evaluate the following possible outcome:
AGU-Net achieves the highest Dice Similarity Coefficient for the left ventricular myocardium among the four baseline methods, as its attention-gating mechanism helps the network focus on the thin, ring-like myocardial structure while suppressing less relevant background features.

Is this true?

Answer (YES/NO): YES